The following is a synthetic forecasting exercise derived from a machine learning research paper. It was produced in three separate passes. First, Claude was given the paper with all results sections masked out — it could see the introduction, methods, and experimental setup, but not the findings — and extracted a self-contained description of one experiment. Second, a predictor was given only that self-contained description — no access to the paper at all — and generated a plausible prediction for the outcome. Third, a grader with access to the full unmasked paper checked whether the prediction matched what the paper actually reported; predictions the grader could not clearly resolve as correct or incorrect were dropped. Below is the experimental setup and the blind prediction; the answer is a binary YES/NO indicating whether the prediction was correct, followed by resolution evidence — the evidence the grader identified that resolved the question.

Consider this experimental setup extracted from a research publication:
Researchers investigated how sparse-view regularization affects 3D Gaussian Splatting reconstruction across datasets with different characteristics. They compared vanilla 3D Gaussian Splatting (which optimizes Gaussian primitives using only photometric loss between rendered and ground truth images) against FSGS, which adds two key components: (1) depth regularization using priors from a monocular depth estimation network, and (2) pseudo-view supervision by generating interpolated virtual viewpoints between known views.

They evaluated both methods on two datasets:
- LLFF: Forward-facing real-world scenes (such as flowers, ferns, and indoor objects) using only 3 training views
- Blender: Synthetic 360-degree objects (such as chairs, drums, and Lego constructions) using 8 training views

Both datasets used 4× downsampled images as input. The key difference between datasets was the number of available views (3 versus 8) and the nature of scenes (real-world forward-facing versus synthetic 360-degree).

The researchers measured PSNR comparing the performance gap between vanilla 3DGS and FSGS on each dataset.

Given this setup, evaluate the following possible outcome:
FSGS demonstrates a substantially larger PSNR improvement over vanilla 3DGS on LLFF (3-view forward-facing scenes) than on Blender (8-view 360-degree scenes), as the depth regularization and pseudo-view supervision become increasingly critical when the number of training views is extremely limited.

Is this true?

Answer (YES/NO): YES